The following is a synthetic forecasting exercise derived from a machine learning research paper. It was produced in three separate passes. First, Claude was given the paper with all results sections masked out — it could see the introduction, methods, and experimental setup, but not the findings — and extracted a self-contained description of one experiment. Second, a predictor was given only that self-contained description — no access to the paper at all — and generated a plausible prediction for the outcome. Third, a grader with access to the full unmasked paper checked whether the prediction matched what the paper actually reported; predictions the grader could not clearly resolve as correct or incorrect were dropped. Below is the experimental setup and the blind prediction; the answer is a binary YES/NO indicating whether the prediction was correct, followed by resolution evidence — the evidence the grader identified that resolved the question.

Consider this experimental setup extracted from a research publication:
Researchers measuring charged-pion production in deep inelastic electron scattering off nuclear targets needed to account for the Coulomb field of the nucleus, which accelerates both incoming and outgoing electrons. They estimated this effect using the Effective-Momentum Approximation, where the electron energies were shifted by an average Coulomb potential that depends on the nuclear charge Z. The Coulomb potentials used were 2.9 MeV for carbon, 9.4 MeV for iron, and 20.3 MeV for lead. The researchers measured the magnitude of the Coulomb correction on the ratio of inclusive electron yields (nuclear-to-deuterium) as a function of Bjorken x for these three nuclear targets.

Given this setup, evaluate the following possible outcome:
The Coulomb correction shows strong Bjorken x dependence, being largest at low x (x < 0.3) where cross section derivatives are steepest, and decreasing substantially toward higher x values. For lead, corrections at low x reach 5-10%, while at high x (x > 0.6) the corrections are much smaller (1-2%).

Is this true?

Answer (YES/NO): NO